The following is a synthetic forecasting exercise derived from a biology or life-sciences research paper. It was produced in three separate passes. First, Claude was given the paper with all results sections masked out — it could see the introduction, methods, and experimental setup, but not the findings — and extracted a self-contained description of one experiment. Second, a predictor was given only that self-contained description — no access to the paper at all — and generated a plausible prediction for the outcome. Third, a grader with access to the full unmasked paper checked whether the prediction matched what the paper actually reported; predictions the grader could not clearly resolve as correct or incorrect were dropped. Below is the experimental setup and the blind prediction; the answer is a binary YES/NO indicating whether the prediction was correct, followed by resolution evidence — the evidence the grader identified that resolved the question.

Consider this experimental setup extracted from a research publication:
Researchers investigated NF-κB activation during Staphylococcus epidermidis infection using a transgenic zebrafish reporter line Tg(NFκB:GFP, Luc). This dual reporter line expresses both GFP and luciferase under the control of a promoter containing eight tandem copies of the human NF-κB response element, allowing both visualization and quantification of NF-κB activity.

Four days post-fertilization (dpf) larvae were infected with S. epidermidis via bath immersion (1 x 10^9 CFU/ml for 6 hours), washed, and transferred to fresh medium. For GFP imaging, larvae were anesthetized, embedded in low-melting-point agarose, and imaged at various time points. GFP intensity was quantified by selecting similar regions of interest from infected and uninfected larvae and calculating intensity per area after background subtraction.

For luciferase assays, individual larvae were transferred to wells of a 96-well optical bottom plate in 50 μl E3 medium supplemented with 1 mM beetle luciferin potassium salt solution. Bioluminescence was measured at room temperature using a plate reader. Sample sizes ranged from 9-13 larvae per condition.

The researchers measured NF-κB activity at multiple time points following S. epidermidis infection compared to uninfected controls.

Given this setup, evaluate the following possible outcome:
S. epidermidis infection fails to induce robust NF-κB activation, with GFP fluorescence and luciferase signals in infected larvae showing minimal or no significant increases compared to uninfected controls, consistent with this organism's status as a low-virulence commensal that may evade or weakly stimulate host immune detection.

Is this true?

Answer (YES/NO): NO